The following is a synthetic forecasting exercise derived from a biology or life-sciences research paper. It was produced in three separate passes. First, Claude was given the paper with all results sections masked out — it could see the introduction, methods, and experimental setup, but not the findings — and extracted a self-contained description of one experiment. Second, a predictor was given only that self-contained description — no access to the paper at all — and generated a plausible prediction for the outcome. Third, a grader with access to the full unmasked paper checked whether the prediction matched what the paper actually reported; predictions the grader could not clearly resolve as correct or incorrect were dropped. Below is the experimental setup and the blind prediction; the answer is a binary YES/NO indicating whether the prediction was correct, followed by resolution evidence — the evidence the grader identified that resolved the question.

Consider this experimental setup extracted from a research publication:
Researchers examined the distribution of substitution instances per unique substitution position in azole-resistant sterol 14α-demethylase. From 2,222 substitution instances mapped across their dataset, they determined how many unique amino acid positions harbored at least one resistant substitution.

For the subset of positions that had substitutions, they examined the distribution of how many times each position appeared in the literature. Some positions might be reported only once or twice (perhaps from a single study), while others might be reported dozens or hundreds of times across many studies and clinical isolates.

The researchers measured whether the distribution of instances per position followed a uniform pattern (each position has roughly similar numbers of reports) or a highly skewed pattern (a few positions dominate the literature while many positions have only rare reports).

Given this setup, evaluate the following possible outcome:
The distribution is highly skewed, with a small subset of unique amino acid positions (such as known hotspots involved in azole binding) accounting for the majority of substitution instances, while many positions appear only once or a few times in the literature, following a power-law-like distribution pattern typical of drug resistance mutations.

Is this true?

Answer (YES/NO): YES